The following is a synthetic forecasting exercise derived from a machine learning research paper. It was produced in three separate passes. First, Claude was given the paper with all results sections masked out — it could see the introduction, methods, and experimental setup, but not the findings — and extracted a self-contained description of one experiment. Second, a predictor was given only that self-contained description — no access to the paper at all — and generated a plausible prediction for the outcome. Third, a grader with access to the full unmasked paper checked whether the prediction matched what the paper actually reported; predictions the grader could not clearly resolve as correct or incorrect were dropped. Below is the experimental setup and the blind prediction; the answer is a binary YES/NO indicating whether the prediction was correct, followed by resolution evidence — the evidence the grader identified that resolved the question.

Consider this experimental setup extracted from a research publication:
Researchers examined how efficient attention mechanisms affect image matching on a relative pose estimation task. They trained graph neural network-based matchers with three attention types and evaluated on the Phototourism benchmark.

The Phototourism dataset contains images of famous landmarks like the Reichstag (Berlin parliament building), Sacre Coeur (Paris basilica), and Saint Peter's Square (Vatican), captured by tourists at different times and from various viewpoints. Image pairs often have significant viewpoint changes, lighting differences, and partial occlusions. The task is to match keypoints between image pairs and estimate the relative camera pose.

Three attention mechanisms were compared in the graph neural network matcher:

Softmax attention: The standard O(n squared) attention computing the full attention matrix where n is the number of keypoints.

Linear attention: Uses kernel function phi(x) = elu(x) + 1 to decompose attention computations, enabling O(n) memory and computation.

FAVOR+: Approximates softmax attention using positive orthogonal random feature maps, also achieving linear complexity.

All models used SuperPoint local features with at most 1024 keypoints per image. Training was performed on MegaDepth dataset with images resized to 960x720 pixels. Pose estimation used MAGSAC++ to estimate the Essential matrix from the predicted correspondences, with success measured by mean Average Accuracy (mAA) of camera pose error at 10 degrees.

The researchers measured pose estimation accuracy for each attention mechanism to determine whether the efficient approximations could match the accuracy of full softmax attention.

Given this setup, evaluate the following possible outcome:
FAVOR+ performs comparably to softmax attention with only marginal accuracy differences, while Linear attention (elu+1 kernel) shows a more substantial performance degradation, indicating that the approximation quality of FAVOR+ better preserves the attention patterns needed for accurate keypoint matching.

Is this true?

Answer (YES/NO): NO